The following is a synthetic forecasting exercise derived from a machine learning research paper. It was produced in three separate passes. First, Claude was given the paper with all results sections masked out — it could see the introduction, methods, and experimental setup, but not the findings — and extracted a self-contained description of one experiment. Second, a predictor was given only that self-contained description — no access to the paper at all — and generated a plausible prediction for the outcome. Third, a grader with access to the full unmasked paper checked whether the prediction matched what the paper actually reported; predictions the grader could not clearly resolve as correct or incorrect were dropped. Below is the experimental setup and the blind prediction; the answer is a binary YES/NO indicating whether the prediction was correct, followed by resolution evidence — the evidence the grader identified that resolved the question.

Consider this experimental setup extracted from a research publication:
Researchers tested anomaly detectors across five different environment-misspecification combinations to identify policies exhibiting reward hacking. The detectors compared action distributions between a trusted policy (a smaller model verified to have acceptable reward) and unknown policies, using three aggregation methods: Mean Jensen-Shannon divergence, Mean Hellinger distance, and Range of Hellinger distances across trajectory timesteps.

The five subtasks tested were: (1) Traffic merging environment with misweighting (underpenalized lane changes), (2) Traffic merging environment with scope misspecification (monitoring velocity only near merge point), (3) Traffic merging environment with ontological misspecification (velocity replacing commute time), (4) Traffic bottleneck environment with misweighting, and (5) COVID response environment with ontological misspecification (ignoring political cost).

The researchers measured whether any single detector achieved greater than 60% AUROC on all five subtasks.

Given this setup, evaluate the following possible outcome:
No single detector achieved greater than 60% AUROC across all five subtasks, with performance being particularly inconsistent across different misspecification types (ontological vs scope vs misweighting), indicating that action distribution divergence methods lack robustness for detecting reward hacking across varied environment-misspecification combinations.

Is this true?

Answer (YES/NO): YES